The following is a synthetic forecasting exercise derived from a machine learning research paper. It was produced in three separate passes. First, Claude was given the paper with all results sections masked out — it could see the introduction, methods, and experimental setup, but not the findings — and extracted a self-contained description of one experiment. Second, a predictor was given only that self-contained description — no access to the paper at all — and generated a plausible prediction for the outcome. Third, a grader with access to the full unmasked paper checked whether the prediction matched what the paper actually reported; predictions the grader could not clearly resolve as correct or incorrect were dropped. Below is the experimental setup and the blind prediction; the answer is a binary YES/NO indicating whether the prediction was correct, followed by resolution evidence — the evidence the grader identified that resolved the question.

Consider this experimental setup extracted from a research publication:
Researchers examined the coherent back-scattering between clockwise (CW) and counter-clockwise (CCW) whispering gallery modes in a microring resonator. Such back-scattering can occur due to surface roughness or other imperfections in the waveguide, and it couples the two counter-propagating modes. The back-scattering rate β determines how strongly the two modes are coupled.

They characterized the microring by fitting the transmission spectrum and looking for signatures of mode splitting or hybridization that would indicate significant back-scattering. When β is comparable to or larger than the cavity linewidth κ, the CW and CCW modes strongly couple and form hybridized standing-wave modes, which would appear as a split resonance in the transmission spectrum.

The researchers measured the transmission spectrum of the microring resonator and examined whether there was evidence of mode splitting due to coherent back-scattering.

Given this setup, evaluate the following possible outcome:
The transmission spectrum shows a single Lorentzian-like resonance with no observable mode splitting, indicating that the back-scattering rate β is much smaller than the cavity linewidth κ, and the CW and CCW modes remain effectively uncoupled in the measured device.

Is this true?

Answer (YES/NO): YES